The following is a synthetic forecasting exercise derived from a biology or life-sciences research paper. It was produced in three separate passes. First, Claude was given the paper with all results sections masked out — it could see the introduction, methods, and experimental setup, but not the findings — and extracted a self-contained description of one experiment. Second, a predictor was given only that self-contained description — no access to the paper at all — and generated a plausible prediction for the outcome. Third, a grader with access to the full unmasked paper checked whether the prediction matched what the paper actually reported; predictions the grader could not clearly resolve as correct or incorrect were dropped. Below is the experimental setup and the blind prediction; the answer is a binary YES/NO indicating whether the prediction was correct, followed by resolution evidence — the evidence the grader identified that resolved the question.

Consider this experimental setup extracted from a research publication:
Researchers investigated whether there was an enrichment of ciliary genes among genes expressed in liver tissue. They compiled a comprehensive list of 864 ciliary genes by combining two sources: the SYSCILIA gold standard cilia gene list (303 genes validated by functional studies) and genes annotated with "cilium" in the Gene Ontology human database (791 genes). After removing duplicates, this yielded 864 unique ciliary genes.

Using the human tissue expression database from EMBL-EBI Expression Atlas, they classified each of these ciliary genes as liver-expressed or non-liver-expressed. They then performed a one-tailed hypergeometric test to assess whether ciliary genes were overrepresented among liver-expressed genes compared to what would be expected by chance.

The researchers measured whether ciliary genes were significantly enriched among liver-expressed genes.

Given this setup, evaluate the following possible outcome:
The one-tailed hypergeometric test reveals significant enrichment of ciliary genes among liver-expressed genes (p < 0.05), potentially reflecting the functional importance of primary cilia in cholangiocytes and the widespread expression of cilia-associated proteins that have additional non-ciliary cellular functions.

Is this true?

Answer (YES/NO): NO